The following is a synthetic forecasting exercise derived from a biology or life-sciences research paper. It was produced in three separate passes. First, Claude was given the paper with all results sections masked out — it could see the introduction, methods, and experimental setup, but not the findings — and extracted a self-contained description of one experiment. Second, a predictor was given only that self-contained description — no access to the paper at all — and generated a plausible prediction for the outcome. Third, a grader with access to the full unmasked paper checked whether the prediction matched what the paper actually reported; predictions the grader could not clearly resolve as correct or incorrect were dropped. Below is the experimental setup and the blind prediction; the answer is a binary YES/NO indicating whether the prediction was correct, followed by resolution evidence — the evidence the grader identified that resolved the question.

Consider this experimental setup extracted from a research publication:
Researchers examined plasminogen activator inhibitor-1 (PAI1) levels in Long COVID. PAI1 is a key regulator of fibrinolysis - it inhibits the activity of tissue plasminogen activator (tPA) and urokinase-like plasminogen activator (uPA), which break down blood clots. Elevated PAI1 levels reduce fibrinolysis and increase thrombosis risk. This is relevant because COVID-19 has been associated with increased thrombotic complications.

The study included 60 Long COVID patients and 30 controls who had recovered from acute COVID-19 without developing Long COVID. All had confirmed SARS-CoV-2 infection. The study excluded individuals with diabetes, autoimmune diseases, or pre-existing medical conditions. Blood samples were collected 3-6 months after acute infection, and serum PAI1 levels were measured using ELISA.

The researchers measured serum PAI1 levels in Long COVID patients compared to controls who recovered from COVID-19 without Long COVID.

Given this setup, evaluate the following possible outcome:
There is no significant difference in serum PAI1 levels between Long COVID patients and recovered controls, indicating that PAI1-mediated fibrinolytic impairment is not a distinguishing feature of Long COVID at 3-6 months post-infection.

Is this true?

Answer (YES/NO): NO